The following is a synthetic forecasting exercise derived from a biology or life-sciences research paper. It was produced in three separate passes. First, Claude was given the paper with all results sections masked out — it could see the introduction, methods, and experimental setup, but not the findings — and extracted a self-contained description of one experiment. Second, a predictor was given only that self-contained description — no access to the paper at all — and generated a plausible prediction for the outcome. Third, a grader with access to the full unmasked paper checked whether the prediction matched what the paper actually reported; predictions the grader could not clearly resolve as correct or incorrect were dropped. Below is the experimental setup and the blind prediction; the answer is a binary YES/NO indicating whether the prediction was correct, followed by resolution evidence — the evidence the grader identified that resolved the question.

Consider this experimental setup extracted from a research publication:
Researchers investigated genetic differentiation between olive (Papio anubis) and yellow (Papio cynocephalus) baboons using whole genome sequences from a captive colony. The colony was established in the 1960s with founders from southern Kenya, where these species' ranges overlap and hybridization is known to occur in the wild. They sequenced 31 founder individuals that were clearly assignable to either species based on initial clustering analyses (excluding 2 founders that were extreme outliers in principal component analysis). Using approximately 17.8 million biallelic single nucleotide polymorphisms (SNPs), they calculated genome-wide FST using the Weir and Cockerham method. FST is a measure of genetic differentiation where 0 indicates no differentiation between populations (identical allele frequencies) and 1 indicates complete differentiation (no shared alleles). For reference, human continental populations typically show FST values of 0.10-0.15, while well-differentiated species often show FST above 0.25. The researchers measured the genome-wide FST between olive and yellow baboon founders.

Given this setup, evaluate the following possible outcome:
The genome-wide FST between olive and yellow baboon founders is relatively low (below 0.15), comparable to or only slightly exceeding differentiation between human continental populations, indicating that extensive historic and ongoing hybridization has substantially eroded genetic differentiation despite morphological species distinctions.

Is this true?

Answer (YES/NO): NO